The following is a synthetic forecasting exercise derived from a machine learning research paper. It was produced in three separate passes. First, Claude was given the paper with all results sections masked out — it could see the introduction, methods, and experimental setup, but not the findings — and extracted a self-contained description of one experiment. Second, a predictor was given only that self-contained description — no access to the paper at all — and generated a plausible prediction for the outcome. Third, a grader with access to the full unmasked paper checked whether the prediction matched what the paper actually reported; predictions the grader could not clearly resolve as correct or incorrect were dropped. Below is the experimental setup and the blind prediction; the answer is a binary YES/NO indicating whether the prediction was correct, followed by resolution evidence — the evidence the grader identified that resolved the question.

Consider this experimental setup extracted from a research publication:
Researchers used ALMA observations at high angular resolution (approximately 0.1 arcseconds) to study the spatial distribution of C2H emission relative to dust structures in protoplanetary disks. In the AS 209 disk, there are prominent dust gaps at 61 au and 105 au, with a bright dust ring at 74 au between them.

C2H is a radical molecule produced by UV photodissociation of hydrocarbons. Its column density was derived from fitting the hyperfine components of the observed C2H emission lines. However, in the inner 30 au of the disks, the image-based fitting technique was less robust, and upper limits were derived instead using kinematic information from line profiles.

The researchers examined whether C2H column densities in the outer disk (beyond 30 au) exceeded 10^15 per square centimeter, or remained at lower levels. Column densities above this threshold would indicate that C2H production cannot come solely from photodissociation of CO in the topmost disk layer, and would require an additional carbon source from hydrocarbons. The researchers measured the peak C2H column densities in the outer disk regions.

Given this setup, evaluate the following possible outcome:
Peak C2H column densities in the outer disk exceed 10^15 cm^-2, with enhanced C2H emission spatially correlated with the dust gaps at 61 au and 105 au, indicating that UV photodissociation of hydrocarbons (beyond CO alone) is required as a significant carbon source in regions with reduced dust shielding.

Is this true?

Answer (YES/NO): NO